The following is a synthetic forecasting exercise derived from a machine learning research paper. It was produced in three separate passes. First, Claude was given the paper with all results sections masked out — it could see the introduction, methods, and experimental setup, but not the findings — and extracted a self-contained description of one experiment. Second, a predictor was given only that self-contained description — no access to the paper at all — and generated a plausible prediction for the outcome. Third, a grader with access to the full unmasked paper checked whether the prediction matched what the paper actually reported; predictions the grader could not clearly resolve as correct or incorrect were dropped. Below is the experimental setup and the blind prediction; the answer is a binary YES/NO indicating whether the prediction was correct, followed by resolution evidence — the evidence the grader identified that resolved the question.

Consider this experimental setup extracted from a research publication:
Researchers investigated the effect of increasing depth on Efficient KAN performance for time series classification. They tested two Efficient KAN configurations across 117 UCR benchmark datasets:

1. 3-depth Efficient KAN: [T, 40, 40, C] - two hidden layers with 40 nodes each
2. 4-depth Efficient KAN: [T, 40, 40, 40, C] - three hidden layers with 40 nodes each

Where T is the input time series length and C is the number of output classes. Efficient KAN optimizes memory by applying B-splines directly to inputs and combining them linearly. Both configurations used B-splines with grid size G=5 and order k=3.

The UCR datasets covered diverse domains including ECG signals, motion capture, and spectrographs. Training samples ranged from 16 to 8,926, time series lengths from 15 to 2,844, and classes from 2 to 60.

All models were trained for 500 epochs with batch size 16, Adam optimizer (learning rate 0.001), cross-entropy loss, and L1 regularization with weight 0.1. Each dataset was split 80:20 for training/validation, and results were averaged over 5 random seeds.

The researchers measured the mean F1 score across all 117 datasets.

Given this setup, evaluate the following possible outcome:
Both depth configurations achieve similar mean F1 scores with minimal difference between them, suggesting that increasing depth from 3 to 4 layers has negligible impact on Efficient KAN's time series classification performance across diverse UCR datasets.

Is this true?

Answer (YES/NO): YES